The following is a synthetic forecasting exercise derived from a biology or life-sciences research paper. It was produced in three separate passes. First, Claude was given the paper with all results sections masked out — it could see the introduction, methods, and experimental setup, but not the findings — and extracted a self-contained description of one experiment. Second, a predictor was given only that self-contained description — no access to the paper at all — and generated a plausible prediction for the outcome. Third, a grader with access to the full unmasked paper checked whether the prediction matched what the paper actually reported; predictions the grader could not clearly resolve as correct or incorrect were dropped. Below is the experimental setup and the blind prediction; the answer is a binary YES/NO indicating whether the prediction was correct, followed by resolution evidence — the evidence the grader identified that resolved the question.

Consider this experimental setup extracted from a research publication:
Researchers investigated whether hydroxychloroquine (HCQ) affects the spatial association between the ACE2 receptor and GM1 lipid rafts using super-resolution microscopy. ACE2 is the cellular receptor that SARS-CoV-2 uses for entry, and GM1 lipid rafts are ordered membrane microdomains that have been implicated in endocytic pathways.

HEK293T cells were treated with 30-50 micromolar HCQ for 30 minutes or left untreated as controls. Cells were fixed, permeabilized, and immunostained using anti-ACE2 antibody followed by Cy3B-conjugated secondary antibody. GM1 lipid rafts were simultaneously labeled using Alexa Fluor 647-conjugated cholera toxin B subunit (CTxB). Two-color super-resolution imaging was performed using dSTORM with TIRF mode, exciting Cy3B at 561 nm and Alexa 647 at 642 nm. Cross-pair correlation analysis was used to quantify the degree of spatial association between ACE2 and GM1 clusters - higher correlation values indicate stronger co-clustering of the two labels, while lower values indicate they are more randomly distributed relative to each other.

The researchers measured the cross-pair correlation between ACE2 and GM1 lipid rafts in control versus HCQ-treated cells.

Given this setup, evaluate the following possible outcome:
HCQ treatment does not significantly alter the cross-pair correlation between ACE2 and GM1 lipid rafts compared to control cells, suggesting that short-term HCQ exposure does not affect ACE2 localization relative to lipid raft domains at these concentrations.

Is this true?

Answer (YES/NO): NO